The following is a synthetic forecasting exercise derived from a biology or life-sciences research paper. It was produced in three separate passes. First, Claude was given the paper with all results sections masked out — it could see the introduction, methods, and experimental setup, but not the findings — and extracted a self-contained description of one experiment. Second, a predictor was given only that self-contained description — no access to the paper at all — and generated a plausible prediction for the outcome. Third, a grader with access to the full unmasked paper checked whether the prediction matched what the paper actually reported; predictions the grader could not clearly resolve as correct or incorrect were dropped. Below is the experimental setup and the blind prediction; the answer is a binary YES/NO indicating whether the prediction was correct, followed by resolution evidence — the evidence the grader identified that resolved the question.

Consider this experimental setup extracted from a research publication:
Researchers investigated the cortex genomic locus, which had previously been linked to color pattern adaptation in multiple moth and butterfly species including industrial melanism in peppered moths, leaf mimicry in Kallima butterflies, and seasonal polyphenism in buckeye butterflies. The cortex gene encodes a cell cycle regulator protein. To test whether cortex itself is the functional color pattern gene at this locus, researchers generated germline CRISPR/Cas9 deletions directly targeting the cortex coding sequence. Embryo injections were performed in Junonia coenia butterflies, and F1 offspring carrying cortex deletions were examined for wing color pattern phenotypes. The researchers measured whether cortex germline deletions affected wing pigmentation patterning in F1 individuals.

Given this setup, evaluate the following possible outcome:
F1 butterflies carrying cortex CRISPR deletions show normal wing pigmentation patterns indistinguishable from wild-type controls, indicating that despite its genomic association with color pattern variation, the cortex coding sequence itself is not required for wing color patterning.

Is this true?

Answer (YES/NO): YES